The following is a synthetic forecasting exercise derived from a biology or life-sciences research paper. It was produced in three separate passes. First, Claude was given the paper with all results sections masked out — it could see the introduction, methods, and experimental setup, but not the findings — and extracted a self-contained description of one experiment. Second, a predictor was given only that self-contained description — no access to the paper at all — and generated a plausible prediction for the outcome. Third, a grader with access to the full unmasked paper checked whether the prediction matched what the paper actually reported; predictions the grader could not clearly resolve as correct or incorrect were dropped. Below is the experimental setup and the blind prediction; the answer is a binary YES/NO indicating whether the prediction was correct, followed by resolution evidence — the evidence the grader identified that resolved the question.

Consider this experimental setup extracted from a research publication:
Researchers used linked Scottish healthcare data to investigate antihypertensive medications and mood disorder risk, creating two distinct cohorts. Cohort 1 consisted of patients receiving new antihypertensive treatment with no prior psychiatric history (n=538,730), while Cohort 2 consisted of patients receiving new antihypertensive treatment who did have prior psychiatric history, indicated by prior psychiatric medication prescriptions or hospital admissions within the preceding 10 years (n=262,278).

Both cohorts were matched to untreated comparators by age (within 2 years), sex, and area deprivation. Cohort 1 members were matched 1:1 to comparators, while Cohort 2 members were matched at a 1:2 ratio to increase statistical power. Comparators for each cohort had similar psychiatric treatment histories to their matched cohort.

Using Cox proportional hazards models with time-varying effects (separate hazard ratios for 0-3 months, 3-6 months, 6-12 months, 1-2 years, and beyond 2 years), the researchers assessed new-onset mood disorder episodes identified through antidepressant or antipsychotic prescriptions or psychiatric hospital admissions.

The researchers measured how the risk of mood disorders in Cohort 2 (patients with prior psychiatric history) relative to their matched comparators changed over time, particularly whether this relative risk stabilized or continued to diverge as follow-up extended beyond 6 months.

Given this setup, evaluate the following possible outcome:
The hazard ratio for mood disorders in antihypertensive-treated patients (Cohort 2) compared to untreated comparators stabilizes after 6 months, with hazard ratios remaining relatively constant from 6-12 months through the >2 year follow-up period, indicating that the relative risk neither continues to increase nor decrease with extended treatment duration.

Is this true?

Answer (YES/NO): NO